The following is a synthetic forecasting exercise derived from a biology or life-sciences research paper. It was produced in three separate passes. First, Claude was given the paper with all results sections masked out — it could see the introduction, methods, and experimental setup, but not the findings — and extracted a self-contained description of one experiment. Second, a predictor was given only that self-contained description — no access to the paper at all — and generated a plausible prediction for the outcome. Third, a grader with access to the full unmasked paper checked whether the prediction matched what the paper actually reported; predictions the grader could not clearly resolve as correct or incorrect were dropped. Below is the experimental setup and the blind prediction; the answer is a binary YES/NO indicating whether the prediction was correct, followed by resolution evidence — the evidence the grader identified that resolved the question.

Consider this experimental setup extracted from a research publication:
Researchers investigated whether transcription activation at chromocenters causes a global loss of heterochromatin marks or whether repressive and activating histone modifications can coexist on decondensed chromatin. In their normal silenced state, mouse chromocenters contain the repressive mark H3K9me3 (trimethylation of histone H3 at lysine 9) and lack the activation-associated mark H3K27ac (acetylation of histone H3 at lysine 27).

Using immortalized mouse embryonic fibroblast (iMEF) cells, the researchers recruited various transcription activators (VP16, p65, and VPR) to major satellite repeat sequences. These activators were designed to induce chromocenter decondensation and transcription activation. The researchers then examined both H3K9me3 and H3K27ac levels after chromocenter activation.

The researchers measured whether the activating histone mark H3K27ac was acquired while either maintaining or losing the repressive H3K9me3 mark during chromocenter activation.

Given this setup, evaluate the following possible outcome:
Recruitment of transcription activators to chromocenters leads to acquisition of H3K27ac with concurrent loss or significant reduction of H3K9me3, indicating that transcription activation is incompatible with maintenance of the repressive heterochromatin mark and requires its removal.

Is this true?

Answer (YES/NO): NO